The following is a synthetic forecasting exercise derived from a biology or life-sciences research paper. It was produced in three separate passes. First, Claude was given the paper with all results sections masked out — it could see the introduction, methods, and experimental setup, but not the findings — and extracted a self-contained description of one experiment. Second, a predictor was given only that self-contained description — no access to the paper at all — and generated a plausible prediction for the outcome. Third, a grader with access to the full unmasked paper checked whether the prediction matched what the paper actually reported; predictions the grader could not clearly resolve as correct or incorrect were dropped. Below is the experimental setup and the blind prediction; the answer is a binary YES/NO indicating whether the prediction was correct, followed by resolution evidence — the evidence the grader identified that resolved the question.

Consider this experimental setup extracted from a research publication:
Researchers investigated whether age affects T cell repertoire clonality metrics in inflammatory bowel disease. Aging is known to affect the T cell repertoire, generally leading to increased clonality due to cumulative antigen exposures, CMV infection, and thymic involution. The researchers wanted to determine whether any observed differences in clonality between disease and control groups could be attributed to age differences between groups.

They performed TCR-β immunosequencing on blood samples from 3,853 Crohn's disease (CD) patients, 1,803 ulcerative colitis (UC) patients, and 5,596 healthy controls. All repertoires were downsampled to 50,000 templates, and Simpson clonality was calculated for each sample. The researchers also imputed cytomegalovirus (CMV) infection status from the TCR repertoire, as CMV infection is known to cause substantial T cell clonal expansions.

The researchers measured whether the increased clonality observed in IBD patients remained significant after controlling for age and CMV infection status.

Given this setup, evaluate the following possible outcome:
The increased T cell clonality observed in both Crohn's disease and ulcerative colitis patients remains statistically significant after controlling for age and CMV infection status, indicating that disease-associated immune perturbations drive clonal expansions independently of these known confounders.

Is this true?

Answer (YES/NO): NO